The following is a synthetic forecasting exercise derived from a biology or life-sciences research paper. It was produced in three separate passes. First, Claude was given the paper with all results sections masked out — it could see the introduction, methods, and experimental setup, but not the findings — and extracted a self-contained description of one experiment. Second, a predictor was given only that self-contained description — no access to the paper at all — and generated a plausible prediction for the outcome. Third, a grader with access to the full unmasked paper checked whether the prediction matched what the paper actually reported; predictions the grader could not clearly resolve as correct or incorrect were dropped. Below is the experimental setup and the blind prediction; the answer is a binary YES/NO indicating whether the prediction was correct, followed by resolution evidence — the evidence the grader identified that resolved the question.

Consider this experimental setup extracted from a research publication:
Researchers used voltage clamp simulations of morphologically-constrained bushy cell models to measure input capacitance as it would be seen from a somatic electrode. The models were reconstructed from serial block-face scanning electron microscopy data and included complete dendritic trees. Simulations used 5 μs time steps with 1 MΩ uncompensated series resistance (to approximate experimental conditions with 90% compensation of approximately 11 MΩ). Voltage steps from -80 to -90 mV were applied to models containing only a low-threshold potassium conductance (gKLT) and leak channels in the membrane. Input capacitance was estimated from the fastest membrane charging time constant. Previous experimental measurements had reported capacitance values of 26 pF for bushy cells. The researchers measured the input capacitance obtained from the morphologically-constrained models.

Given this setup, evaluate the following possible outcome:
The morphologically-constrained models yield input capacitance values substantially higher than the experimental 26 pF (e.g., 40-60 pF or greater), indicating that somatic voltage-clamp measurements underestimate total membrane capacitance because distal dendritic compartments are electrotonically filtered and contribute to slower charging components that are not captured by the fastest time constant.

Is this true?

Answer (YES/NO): NO